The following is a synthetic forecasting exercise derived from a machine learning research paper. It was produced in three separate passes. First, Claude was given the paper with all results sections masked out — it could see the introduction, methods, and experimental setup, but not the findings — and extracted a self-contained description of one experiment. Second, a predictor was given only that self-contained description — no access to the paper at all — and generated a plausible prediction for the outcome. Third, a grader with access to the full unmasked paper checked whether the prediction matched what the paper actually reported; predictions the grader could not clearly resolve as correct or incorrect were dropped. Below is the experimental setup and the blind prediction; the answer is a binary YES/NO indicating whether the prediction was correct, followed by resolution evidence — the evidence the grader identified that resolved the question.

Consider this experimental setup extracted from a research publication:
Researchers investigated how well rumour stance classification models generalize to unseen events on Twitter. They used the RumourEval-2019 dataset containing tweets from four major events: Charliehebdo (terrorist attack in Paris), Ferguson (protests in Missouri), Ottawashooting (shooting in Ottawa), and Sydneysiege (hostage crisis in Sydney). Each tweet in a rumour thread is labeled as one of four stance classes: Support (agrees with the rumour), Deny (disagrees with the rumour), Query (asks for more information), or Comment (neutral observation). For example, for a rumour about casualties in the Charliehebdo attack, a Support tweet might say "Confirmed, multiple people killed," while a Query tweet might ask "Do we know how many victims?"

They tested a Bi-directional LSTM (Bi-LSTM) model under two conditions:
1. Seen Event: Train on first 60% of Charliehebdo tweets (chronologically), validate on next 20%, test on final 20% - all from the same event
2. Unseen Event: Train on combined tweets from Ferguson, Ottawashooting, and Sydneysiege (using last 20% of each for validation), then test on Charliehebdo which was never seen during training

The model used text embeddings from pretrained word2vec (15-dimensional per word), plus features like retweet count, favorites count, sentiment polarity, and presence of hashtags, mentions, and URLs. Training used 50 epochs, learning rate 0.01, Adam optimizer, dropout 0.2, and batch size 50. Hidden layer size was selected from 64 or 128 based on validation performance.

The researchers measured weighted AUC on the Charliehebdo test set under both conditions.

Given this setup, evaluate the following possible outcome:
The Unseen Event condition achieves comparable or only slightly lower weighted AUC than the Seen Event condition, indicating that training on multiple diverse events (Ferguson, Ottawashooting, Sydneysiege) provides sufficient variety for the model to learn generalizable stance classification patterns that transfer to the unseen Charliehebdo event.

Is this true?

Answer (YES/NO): NO